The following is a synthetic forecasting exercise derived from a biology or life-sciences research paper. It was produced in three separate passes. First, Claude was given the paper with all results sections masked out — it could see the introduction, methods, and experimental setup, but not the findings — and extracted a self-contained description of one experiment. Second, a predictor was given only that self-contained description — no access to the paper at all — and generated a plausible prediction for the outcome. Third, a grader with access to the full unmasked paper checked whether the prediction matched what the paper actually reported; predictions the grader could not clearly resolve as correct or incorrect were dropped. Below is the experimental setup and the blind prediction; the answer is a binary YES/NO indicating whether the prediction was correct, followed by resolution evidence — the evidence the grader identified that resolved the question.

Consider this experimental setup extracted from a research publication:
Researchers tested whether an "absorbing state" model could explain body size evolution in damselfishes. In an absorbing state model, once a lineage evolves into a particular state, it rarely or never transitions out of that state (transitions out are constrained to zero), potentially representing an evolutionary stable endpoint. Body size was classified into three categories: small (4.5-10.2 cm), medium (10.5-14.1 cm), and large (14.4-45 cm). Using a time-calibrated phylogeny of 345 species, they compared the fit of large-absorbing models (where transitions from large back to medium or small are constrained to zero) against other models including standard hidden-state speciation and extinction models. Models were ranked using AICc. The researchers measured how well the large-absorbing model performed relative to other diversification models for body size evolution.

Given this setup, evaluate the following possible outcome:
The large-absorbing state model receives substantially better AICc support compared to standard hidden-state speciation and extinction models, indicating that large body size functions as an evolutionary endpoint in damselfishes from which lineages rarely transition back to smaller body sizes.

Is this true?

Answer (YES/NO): NO